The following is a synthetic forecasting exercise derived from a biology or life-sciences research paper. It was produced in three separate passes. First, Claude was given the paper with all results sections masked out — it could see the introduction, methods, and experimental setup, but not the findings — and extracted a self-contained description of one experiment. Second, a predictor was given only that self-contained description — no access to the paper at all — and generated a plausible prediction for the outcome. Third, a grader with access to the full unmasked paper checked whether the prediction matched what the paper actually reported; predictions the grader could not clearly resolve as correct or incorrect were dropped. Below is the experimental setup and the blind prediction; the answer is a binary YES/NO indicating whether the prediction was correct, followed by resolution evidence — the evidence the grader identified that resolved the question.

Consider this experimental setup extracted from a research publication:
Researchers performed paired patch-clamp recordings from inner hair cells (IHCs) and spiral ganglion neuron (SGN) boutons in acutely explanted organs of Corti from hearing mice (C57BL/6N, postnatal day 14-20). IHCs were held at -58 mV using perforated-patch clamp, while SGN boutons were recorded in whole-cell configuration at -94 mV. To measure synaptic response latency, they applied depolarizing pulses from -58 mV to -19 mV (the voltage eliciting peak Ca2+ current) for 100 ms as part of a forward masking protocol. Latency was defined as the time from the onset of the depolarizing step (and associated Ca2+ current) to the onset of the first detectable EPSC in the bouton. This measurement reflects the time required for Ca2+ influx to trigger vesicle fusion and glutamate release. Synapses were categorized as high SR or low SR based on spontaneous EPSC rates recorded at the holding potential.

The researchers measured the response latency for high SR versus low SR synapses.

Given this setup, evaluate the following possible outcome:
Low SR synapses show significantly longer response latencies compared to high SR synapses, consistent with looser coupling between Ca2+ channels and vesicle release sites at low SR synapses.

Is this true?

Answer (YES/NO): YES